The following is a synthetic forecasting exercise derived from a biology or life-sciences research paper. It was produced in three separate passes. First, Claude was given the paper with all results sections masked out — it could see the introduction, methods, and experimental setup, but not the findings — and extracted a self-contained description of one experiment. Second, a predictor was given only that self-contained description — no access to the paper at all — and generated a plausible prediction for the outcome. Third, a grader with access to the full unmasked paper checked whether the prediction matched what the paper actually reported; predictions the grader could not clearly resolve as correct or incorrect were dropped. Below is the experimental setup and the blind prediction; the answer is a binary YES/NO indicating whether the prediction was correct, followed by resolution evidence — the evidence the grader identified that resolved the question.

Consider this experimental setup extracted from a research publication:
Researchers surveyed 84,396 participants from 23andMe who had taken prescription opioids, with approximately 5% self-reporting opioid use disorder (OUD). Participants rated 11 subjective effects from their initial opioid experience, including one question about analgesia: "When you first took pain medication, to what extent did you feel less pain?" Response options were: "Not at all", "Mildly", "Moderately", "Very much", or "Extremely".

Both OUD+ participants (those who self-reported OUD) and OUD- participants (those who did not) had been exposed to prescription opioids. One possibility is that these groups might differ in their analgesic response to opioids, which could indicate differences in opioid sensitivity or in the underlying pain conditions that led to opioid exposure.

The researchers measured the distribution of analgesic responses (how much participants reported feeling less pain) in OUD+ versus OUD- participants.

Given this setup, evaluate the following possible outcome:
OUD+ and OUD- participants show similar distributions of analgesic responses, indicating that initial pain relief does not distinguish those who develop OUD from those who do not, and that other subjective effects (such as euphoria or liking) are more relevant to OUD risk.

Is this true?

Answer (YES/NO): YES